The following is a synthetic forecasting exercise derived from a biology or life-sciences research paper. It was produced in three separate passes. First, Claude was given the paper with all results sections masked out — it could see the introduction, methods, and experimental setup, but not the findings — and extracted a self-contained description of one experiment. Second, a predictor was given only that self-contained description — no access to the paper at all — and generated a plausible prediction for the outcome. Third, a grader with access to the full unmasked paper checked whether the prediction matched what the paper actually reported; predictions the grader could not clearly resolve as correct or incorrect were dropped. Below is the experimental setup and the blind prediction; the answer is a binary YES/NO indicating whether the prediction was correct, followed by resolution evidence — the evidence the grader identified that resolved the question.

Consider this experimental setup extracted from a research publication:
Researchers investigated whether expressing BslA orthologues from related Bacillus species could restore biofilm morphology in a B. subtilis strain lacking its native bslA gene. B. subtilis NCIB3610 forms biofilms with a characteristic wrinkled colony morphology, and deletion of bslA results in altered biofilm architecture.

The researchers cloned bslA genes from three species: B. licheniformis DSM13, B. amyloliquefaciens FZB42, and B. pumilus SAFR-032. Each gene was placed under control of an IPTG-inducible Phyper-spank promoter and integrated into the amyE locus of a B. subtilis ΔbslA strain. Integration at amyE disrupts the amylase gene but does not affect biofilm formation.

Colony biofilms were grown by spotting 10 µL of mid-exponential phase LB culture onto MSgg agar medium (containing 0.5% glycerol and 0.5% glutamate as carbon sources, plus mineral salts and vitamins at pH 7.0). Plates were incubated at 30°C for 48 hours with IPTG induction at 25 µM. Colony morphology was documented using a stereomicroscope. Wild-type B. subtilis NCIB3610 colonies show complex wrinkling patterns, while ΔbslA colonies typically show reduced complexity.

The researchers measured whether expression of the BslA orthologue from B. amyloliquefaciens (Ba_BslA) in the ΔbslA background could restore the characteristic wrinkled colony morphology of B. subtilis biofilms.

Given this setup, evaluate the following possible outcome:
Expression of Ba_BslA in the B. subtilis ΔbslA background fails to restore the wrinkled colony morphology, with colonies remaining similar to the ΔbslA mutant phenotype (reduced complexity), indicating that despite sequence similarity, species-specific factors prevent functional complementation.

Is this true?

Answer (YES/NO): NO